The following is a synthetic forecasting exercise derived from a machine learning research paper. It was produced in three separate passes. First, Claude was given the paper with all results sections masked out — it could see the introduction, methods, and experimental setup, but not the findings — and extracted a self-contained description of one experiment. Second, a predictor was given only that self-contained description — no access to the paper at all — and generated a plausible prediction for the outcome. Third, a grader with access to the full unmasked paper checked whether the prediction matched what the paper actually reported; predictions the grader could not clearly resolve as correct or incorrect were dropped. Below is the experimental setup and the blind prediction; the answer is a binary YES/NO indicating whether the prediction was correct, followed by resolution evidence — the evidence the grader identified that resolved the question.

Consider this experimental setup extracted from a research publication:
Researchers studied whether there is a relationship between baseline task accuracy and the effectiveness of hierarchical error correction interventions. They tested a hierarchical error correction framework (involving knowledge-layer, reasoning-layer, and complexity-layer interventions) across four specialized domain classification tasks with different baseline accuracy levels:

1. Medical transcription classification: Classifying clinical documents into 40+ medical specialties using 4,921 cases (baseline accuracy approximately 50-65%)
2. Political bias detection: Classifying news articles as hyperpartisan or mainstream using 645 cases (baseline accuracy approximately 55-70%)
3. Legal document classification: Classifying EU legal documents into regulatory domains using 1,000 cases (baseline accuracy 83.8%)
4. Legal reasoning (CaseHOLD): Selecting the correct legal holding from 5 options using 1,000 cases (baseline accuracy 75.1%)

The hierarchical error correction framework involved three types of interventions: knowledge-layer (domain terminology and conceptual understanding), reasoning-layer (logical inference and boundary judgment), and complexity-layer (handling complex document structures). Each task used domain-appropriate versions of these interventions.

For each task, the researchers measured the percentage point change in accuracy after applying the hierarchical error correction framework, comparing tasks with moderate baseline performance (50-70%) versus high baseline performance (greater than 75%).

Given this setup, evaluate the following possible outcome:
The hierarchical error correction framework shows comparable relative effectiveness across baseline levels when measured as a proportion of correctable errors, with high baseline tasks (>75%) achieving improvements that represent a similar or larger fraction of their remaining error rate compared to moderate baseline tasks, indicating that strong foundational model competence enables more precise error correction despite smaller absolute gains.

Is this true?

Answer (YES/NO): NO